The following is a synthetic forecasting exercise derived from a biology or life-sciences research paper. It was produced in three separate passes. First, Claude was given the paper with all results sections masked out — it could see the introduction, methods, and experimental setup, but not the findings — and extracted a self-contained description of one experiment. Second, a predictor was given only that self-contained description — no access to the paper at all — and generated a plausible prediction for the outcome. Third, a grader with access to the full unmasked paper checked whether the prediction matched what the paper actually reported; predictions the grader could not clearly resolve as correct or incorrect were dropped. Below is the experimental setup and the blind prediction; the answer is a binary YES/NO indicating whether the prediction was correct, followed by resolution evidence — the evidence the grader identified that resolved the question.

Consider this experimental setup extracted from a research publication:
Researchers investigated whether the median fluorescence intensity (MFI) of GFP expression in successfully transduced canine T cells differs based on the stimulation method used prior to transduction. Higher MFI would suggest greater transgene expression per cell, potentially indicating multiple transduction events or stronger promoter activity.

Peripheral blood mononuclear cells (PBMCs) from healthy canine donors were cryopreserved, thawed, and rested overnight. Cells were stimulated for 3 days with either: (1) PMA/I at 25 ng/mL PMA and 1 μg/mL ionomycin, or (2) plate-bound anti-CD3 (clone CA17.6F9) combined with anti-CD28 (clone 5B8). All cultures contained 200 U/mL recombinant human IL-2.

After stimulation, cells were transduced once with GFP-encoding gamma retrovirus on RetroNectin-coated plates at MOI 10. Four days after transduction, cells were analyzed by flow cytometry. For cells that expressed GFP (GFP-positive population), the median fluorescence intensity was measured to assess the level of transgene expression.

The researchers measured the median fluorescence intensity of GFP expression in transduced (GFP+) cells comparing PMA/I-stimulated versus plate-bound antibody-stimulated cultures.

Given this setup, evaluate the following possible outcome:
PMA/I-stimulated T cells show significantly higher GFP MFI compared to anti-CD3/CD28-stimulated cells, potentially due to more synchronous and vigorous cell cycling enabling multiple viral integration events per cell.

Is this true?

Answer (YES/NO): YES